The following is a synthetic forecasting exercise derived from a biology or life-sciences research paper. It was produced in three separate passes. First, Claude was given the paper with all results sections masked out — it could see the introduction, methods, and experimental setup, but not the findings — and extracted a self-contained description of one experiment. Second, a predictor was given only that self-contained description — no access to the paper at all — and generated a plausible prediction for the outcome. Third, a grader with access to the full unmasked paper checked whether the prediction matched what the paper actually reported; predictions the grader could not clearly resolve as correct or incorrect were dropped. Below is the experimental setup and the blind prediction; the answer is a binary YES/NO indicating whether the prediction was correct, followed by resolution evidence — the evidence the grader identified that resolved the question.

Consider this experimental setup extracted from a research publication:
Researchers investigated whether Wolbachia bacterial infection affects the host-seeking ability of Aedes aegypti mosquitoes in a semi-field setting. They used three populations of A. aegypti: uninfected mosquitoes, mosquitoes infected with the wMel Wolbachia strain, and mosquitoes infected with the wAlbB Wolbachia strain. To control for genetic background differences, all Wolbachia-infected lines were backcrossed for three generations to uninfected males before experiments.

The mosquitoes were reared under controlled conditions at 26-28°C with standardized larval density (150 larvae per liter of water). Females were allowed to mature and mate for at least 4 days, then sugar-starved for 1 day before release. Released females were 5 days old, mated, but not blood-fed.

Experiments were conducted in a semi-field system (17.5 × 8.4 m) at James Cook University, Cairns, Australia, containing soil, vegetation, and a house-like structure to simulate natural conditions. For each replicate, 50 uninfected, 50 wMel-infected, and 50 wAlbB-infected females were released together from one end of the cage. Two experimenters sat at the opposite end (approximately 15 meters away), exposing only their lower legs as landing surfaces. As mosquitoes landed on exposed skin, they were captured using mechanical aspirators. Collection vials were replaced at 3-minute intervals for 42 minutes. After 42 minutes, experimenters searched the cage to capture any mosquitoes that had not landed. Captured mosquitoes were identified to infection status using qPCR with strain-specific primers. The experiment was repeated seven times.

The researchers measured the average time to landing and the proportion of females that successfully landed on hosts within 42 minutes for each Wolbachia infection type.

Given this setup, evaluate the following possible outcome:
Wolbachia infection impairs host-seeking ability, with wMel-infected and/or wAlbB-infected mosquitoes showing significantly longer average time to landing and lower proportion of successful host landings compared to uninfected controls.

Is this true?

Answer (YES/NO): NO